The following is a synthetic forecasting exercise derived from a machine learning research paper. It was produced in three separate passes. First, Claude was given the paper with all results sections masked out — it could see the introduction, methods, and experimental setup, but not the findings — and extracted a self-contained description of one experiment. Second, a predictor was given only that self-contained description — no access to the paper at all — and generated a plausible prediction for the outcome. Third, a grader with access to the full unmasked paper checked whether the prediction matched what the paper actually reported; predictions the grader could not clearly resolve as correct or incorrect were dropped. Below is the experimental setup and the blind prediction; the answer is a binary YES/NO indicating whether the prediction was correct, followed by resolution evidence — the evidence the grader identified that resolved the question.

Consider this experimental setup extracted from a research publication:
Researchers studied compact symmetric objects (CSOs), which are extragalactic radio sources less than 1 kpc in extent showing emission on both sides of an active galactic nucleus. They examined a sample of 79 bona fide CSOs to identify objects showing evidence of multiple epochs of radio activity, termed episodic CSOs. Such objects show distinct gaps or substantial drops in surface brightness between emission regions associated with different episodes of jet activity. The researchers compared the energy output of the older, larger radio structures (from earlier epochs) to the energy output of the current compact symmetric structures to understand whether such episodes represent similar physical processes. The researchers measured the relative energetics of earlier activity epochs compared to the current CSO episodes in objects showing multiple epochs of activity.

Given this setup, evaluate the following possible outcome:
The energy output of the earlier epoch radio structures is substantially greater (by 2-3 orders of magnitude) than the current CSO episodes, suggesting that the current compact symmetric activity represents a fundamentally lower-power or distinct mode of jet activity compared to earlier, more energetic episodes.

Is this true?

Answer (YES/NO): YES